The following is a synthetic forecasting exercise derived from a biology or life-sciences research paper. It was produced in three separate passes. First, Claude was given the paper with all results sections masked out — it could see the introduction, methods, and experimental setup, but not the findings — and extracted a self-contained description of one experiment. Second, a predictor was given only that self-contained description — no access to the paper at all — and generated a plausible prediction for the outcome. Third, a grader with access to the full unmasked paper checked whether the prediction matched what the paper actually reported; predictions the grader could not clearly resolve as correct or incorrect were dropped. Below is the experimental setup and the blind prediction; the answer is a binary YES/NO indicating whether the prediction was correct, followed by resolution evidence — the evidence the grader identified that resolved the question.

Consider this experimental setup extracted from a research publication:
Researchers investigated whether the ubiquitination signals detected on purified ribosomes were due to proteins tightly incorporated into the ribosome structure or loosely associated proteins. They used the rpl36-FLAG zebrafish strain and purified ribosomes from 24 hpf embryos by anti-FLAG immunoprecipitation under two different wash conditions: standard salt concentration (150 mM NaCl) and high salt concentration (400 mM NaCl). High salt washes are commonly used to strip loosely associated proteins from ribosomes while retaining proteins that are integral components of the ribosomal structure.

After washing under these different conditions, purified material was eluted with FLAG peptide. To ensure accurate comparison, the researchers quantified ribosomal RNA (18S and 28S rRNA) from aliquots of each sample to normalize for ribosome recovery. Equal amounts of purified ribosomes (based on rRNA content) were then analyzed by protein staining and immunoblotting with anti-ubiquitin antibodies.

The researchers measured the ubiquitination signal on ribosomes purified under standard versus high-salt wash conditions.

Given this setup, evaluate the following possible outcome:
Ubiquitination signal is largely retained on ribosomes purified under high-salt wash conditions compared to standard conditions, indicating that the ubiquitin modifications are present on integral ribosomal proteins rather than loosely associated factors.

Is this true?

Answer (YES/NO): YES